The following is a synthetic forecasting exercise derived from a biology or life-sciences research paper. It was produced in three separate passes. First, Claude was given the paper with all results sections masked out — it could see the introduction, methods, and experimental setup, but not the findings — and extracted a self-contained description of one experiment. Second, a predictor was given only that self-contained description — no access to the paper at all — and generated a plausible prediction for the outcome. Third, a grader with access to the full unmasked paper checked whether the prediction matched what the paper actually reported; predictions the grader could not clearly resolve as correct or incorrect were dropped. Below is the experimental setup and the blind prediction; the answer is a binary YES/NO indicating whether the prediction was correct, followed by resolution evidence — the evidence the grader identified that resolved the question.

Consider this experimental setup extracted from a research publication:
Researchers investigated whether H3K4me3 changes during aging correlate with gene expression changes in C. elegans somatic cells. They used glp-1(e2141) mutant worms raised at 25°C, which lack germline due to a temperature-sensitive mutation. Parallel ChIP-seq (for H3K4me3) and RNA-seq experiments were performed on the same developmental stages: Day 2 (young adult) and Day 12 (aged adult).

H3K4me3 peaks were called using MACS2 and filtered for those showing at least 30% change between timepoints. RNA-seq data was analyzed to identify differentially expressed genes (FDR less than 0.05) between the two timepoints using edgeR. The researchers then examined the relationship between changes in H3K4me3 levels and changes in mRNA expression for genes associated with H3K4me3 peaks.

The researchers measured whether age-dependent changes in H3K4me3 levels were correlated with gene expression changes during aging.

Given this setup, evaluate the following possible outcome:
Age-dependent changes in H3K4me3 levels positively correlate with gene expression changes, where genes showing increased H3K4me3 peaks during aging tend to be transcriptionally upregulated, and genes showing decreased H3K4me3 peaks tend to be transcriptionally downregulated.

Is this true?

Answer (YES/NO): YES